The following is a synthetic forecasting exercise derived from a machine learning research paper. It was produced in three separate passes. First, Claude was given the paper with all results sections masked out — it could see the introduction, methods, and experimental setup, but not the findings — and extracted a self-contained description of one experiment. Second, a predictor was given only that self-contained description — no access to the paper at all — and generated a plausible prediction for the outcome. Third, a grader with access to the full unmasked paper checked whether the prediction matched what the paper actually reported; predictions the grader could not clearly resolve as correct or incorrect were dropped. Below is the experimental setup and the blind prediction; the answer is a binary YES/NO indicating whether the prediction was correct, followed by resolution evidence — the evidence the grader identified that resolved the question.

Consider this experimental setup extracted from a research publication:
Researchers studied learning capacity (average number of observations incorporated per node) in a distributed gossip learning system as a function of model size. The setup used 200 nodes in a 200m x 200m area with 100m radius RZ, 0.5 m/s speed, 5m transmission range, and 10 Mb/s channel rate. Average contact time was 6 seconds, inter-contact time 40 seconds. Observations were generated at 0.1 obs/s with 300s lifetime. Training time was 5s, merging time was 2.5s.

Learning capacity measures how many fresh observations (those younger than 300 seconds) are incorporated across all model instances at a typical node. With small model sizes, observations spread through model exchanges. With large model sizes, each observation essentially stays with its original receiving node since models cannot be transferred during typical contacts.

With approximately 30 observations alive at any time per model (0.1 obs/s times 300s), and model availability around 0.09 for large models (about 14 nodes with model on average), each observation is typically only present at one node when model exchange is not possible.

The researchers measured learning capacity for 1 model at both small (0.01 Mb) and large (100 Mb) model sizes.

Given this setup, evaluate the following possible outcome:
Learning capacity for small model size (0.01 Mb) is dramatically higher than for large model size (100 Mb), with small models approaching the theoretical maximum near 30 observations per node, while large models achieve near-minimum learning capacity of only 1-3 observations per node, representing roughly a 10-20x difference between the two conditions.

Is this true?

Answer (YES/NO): NO